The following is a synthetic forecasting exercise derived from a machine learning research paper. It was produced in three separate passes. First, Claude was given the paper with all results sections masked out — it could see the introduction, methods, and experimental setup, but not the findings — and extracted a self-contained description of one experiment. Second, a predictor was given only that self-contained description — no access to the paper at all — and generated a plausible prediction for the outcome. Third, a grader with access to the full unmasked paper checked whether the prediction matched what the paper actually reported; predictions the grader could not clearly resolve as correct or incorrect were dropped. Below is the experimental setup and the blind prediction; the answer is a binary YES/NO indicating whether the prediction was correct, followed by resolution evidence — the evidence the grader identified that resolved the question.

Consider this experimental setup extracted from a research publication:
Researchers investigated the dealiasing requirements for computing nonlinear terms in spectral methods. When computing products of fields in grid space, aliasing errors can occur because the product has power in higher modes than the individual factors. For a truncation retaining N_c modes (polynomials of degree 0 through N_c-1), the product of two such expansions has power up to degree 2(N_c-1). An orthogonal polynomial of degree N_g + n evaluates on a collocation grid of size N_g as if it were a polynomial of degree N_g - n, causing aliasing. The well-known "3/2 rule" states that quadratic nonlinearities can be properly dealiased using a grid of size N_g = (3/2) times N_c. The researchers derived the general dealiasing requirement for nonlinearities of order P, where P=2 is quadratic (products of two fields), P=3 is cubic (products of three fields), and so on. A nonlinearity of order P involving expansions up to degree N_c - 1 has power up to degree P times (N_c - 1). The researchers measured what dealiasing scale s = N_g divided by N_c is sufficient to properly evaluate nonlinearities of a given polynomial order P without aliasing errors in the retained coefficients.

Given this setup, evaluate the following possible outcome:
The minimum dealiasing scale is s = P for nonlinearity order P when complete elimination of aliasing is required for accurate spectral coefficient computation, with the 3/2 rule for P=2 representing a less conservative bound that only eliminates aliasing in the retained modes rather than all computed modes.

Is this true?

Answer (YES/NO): NO